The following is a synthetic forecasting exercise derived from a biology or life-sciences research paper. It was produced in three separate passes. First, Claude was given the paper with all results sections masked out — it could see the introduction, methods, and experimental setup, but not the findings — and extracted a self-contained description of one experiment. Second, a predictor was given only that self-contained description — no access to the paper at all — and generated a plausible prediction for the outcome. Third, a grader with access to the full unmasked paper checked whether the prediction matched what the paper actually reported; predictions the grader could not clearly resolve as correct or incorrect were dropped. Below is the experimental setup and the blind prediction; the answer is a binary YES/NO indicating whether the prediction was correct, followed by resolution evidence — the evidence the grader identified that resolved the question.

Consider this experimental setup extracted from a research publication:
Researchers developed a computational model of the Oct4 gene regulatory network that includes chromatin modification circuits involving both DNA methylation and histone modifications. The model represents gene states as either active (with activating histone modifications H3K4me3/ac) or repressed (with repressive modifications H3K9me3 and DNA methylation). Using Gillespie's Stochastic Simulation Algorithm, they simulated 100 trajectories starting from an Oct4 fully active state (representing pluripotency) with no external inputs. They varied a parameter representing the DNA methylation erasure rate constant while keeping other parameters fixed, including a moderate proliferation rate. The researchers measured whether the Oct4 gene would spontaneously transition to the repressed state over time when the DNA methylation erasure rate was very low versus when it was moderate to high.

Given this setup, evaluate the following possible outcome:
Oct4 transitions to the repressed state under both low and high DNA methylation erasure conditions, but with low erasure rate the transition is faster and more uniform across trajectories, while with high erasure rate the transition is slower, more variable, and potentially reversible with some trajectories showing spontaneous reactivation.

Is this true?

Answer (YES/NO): NO